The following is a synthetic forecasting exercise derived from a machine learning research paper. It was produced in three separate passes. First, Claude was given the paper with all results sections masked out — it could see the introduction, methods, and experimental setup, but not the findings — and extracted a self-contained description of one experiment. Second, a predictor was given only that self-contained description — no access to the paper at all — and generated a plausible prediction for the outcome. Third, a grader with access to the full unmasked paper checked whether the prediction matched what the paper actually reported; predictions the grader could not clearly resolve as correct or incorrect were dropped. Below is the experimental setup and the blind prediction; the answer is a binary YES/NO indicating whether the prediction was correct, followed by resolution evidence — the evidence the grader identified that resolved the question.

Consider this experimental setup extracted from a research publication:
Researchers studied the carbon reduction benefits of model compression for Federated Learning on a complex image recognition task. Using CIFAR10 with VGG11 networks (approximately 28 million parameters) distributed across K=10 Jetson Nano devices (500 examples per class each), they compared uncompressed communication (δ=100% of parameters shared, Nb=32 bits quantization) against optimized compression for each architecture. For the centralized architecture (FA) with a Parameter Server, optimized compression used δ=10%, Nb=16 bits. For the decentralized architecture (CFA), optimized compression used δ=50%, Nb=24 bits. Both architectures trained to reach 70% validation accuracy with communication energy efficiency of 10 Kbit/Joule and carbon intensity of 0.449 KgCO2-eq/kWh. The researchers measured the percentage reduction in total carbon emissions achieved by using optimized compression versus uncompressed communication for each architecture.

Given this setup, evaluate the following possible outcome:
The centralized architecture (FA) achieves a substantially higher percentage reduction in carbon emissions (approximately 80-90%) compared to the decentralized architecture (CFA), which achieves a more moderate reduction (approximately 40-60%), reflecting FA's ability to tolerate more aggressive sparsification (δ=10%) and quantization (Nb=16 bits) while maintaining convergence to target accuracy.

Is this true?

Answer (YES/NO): NO